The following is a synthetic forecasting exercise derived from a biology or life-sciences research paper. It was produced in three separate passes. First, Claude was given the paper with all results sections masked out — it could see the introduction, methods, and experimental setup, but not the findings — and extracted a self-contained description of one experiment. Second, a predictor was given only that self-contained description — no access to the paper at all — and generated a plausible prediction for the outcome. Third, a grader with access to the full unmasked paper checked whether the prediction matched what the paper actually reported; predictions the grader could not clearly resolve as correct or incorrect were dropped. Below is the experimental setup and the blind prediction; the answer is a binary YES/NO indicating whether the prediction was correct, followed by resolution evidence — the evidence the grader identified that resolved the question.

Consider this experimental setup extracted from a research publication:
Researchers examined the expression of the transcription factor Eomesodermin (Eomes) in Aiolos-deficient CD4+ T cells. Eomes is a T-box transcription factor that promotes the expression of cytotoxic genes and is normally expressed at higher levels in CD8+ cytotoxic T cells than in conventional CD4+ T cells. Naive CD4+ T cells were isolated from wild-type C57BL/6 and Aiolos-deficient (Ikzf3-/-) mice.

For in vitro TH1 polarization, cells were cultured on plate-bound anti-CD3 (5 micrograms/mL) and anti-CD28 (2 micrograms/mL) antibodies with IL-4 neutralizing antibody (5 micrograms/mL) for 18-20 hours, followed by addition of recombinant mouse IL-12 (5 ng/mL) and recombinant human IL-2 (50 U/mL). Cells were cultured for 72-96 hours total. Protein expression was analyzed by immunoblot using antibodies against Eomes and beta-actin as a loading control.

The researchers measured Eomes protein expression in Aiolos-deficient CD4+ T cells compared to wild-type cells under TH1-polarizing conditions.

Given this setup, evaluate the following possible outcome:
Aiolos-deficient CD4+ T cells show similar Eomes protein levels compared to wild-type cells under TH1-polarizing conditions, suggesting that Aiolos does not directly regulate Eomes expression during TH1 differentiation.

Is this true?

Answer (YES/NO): NO